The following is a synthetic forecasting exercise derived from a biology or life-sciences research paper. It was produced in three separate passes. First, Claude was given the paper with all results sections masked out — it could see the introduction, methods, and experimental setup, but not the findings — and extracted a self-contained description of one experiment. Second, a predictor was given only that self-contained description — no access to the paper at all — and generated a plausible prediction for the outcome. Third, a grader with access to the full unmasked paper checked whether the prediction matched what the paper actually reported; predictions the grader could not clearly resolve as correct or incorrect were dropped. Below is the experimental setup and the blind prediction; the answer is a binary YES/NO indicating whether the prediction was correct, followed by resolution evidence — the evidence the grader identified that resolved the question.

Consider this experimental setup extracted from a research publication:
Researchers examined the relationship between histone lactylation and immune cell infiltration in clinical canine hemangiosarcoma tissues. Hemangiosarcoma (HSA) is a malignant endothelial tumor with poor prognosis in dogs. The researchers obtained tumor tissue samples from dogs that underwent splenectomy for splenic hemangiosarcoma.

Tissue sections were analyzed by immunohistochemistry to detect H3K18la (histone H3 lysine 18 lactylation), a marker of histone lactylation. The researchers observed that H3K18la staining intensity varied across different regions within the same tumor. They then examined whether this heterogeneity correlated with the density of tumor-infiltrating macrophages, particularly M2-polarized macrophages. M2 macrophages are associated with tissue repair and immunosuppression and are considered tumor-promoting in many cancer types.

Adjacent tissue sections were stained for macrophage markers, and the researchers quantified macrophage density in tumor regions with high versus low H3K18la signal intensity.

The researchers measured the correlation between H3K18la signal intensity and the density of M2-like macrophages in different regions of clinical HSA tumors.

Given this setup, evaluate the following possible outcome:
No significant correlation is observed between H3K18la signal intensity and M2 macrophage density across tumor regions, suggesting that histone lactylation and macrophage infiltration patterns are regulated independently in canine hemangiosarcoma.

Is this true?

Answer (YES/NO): NO